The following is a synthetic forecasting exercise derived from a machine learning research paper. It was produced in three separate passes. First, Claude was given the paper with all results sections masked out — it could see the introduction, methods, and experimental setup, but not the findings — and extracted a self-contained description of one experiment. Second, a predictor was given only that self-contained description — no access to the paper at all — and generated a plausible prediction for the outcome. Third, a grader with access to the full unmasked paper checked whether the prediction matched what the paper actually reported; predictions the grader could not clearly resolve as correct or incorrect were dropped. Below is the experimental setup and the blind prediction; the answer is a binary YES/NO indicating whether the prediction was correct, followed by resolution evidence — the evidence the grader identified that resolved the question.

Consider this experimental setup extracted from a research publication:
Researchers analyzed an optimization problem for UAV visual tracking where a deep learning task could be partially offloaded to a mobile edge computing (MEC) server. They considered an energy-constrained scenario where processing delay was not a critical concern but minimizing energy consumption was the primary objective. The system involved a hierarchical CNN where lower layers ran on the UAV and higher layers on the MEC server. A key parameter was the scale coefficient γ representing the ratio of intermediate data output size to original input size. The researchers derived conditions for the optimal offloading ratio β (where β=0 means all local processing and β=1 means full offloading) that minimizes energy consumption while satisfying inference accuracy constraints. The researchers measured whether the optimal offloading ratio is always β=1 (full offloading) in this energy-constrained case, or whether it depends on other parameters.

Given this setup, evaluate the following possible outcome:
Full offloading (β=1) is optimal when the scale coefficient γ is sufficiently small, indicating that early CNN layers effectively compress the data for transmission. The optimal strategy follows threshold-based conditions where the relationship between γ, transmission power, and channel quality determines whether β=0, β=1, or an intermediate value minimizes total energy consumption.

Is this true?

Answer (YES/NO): YES